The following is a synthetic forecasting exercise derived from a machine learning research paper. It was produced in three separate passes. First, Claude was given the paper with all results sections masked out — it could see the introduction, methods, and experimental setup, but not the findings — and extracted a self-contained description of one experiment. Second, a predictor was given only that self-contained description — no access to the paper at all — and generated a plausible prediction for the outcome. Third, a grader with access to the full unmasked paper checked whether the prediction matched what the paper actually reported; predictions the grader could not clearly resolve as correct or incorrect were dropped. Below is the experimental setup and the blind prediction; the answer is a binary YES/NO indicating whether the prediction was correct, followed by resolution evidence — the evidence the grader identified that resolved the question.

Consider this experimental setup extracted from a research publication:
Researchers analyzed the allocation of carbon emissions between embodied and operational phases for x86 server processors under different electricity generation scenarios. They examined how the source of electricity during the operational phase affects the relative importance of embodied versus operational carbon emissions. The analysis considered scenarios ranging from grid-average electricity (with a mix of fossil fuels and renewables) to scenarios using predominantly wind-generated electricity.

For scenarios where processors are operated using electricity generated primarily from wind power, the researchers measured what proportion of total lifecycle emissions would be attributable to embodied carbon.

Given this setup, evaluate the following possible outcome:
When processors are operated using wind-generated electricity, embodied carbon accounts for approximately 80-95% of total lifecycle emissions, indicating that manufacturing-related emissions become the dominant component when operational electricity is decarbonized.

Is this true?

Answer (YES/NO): YES